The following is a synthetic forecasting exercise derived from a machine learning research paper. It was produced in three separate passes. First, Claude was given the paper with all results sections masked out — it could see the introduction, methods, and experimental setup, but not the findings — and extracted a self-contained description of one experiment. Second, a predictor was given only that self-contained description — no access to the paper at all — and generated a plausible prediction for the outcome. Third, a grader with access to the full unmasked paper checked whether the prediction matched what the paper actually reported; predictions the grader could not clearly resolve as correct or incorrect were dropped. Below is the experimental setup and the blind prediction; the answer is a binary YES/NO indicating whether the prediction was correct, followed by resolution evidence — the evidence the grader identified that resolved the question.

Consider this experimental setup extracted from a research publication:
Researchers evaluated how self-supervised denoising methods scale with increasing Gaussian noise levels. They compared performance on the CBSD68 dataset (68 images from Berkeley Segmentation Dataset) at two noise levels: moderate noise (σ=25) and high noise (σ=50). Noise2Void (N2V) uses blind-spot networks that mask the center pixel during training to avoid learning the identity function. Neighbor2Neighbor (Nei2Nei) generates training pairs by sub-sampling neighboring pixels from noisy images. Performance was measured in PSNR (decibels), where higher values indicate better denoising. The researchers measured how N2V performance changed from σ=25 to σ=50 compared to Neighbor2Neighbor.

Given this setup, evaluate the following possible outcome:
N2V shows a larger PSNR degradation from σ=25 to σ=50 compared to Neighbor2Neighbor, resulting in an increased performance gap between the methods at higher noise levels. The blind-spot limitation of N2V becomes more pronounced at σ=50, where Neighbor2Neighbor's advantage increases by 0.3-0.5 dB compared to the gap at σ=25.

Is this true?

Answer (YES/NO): NO